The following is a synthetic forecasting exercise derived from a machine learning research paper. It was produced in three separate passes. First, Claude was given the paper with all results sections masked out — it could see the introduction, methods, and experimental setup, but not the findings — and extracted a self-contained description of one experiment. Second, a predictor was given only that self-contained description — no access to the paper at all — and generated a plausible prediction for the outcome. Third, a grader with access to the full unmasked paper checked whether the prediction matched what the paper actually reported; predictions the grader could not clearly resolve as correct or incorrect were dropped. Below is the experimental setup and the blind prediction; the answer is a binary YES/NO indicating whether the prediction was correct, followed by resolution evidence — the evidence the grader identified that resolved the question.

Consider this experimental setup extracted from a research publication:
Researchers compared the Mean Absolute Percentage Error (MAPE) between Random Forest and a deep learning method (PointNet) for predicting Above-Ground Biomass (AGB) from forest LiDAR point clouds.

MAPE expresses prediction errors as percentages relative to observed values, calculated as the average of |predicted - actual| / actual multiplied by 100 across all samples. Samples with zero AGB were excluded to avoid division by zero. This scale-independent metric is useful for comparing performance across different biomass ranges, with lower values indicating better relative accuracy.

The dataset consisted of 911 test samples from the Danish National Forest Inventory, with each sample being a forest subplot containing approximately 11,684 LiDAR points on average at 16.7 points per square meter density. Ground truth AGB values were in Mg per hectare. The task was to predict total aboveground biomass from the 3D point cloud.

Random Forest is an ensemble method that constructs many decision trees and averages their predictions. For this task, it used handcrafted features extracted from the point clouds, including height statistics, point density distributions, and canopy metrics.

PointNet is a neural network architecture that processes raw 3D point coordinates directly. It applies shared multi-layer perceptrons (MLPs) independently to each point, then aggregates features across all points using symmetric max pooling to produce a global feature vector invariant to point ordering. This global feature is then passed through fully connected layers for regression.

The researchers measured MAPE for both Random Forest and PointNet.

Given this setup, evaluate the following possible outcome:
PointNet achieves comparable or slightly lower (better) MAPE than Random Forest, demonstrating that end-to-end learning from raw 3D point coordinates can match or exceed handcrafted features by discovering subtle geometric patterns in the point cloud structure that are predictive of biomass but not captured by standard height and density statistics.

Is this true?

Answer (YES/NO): NO